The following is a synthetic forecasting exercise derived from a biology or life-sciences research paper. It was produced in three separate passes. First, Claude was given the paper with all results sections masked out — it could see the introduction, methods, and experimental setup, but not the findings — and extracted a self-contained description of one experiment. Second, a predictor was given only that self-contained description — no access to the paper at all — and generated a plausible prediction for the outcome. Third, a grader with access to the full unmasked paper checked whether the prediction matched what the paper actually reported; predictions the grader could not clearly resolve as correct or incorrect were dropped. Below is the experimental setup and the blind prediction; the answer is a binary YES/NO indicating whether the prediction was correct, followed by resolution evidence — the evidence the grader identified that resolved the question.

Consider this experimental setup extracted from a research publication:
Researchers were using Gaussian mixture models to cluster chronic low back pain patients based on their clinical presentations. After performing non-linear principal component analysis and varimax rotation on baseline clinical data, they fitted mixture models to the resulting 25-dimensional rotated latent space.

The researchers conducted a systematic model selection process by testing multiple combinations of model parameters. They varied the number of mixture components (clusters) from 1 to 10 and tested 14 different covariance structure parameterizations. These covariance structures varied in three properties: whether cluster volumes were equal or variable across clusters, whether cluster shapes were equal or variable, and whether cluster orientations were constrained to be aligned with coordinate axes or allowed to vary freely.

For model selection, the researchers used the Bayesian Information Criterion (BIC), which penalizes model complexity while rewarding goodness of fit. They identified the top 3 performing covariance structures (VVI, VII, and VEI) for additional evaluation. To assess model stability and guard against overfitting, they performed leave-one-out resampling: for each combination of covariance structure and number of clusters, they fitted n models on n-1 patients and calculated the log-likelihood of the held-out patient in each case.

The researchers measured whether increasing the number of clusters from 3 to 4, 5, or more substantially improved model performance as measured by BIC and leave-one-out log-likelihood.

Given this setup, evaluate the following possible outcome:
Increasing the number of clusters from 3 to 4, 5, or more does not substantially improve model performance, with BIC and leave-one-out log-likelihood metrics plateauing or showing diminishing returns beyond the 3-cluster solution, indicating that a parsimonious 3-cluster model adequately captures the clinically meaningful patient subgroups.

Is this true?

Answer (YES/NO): YES